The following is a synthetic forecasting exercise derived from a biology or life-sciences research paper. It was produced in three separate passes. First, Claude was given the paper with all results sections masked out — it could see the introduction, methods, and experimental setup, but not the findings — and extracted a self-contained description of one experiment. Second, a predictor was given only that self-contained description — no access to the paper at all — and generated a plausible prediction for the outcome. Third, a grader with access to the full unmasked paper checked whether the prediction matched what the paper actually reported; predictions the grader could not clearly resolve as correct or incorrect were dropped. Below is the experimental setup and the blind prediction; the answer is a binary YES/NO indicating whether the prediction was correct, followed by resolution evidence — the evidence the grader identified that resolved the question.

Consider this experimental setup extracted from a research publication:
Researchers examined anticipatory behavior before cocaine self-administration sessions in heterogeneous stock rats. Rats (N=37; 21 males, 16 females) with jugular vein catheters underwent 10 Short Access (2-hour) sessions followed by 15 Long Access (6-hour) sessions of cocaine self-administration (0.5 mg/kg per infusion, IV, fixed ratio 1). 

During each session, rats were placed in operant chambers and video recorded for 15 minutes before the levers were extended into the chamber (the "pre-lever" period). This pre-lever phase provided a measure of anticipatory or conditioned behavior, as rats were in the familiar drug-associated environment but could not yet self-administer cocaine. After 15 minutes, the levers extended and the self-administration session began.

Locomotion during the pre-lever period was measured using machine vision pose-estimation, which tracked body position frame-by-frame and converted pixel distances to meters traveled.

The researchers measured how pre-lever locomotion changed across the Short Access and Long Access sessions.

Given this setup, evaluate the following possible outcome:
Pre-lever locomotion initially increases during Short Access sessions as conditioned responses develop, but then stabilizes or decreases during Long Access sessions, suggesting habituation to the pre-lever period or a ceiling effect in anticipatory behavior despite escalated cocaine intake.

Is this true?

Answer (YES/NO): NO